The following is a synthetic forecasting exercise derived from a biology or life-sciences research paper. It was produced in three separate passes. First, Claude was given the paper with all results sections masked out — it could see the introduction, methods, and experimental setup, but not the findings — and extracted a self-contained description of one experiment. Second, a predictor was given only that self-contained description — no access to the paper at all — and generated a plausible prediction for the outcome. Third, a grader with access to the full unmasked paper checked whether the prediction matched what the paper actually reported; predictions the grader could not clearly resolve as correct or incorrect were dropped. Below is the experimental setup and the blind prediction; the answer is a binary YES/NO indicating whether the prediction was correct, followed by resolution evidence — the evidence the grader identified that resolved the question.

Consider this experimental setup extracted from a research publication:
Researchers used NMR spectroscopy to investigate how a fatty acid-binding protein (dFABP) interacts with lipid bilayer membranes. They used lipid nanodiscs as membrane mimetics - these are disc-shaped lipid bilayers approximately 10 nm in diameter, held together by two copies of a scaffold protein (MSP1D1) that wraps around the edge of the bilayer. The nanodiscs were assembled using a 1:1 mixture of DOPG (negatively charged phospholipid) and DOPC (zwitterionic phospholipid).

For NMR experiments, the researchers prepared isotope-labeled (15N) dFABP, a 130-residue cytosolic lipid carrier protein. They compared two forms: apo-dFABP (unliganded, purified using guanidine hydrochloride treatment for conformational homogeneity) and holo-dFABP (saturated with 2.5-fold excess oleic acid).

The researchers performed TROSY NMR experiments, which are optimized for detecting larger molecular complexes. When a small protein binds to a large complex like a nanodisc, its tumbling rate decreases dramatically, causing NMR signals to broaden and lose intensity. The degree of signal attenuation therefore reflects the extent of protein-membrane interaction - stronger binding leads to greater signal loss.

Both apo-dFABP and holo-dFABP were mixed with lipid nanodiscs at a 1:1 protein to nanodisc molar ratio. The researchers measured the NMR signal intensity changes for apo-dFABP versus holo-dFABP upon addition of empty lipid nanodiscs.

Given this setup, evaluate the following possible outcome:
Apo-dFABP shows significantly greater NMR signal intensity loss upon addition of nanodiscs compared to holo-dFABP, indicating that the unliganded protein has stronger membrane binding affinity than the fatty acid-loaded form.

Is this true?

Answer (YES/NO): YES